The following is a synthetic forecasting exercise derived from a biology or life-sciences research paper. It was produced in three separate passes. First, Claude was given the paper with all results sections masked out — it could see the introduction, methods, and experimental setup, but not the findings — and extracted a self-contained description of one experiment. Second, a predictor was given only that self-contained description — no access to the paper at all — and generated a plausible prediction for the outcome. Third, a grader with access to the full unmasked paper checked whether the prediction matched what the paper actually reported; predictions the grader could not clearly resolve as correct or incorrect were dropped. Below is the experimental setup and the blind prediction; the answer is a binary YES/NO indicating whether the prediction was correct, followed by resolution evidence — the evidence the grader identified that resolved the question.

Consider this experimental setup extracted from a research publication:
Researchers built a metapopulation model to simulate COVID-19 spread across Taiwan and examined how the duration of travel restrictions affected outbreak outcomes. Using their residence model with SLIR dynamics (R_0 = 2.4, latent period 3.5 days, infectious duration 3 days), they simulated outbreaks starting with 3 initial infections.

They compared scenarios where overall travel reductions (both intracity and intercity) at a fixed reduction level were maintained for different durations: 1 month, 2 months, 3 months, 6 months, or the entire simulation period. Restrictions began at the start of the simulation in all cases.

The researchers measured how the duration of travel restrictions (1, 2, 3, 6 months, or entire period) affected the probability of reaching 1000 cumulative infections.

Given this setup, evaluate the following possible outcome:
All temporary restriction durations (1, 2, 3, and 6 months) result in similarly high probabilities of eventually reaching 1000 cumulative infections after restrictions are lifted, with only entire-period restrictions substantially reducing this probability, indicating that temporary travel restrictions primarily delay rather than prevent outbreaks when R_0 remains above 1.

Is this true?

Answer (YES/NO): NO